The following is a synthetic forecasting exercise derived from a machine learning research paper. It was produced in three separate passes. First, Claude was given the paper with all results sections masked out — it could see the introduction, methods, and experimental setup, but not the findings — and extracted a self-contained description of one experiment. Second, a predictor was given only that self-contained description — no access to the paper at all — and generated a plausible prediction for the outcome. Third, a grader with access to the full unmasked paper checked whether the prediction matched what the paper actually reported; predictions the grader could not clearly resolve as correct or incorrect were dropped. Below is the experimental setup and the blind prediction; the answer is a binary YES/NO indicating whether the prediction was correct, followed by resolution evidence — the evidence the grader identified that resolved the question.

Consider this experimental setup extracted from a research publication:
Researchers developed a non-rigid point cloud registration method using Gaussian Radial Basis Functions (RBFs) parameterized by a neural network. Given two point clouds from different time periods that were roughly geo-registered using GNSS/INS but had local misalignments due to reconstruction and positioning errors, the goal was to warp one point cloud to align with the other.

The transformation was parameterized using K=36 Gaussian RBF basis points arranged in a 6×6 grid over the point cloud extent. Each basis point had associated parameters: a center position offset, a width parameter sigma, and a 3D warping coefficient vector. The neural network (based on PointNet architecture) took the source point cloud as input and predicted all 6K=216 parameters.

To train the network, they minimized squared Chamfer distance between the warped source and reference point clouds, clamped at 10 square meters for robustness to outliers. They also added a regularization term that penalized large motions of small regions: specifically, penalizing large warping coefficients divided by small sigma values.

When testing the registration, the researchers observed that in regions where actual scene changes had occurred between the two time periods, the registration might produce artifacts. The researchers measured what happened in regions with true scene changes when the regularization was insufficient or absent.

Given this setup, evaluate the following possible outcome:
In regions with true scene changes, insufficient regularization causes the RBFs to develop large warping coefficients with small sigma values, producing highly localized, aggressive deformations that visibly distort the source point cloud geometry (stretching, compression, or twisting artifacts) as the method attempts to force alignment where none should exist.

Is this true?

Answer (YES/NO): NO